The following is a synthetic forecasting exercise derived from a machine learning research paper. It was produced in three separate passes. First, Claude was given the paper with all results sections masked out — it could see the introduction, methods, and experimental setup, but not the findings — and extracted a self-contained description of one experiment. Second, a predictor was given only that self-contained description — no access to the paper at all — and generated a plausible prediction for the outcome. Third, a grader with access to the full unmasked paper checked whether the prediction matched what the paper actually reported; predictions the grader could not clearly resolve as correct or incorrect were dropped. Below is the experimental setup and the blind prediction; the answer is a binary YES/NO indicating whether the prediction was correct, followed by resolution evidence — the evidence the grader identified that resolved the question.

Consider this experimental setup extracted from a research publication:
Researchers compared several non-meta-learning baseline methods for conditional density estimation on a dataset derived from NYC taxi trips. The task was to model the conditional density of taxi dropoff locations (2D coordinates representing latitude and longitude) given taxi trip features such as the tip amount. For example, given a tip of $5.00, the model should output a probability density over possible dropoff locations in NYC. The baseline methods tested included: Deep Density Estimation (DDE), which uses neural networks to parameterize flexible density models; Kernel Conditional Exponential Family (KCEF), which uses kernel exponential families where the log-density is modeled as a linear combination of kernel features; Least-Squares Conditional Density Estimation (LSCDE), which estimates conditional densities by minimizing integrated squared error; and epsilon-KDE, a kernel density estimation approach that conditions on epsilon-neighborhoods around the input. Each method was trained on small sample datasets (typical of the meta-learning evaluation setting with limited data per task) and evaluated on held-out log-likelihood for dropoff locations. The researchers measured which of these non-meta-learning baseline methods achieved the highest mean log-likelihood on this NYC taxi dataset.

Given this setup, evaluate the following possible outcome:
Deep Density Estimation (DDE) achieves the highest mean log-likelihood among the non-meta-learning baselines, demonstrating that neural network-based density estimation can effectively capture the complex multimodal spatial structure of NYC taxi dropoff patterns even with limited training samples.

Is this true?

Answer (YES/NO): NO